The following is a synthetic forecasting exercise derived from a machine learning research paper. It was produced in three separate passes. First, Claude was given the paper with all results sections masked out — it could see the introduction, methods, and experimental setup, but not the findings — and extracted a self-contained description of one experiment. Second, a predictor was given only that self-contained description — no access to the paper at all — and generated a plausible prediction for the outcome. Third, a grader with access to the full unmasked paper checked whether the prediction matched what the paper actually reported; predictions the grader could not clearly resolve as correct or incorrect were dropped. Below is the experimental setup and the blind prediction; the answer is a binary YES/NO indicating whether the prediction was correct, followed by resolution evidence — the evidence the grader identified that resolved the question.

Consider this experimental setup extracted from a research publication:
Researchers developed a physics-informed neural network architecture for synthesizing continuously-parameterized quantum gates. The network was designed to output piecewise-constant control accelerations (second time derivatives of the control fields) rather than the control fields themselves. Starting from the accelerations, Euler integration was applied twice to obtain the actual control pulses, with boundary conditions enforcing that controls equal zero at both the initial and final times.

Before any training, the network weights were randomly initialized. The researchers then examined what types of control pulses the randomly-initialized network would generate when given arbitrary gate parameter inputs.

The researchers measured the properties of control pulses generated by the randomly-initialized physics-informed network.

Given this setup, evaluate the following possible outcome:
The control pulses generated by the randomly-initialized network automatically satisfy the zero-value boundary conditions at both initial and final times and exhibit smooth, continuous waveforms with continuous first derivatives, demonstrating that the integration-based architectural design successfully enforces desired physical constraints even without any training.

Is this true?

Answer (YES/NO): YES